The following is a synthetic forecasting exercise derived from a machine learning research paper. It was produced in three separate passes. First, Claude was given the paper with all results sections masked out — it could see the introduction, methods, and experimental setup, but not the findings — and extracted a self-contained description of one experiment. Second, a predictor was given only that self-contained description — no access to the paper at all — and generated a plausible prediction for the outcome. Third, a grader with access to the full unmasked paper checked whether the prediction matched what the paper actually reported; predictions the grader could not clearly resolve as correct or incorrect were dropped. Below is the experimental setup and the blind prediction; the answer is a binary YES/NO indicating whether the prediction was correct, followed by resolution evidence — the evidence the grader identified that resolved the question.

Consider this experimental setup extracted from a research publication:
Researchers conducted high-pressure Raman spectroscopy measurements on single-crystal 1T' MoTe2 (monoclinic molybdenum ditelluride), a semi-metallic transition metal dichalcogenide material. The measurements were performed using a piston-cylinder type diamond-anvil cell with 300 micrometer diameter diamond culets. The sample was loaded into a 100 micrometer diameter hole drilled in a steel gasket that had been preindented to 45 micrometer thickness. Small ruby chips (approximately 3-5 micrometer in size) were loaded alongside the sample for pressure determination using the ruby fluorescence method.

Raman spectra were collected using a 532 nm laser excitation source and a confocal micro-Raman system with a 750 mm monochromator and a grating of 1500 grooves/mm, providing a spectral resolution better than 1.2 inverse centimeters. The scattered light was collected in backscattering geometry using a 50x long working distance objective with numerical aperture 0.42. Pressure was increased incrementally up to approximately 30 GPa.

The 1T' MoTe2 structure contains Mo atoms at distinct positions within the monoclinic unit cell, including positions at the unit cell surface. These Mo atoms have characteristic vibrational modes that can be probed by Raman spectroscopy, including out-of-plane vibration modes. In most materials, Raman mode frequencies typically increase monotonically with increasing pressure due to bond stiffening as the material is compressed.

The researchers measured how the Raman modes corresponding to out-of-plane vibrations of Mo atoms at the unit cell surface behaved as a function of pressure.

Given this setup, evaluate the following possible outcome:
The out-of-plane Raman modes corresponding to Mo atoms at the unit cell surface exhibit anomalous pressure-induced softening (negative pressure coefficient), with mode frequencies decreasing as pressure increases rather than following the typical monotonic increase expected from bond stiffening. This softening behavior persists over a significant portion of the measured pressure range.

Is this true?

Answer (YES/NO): NO